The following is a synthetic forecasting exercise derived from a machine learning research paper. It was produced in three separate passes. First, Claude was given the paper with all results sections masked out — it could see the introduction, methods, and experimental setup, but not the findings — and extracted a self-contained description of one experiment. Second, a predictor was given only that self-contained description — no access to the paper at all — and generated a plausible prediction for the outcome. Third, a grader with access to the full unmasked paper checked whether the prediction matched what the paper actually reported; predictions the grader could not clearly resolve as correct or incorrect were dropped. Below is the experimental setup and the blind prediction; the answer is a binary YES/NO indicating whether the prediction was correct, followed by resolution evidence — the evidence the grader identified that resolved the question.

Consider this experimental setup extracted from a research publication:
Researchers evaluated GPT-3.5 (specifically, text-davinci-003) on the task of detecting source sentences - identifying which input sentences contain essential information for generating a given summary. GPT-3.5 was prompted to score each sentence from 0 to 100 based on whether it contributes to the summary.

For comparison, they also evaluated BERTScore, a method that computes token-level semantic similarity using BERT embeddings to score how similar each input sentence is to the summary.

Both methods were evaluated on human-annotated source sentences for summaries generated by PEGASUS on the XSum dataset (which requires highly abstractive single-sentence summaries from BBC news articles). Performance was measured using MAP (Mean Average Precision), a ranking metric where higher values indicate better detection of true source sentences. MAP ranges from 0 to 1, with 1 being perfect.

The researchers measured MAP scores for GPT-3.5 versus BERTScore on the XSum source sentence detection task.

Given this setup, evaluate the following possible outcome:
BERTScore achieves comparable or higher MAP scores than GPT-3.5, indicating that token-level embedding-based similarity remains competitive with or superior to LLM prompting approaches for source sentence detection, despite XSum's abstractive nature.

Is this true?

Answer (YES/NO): YES